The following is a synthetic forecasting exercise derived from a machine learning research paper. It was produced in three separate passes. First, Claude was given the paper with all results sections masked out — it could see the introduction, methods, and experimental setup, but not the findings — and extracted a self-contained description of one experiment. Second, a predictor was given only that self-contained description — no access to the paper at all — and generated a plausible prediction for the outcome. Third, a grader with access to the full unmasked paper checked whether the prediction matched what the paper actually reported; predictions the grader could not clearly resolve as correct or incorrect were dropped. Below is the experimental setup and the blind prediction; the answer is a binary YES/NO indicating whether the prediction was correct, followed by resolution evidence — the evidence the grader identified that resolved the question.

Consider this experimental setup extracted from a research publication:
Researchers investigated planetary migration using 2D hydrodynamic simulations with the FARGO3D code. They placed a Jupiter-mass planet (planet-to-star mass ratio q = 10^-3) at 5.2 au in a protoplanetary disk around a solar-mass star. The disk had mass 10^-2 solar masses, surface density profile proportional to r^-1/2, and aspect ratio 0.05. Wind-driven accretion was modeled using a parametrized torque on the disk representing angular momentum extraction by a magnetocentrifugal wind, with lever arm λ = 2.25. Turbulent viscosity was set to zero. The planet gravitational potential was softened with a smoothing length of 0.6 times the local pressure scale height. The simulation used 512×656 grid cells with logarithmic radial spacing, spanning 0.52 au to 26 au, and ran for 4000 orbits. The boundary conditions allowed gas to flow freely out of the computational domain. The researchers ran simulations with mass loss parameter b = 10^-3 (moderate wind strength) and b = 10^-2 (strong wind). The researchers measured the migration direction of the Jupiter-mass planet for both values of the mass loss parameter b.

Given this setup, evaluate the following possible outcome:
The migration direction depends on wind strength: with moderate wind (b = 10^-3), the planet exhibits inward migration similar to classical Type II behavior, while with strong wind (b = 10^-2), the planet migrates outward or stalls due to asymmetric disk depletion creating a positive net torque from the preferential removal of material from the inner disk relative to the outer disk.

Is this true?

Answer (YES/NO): NO